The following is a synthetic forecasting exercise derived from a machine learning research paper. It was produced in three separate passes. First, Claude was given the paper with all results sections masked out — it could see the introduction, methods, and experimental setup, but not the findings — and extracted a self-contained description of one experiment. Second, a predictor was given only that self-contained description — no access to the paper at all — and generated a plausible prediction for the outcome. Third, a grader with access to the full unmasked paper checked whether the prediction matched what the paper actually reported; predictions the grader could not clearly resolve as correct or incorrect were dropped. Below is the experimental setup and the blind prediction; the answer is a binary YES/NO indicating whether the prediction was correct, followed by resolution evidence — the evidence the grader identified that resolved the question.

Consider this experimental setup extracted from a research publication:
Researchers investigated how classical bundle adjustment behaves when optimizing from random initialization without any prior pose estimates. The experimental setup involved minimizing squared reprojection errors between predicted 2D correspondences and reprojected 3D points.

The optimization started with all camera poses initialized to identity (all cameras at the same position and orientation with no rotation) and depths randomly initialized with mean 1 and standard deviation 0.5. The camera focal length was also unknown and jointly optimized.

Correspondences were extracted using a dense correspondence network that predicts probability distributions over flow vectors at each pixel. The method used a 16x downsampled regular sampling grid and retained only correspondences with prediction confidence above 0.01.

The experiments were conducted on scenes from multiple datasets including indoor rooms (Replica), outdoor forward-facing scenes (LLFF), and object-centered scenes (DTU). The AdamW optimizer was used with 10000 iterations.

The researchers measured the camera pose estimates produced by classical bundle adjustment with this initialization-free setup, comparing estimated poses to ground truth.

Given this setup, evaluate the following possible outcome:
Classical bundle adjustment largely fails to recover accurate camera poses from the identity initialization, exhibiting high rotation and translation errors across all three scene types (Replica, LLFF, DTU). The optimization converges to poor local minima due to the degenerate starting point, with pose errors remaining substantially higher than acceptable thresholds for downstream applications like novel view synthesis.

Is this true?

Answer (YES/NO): NO